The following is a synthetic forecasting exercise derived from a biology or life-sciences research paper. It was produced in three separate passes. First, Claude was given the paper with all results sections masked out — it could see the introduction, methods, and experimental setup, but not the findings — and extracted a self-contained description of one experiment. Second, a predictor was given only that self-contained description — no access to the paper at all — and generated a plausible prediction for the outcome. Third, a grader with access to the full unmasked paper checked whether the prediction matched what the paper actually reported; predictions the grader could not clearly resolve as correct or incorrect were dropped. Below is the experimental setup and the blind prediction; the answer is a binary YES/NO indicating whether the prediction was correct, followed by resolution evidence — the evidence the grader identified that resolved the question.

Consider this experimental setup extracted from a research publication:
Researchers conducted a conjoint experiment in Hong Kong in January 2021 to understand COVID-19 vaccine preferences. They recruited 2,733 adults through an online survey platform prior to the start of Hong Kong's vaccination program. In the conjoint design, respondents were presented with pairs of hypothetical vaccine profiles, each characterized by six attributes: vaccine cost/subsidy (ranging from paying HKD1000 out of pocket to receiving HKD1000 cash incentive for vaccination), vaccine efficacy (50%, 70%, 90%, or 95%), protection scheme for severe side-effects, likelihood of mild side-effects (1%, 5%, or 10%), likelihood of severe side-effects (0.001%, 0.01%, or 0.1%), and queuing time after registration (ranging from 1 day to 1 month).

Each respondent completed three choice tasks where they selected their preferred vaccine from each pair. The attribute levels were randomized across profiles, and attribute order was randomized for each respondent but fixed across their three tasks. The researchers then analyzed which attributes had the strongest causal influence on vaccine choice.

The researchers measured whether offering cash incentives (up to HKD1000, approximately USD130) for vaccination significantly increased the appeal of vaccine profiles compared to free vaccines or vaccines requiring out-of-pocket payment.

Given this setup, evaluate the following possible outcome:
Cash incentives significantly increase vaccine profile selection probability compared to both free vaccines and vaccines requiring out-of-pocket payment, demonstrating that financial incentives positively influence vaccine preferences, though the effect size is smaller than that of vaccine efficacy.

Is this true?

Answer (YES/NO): NO